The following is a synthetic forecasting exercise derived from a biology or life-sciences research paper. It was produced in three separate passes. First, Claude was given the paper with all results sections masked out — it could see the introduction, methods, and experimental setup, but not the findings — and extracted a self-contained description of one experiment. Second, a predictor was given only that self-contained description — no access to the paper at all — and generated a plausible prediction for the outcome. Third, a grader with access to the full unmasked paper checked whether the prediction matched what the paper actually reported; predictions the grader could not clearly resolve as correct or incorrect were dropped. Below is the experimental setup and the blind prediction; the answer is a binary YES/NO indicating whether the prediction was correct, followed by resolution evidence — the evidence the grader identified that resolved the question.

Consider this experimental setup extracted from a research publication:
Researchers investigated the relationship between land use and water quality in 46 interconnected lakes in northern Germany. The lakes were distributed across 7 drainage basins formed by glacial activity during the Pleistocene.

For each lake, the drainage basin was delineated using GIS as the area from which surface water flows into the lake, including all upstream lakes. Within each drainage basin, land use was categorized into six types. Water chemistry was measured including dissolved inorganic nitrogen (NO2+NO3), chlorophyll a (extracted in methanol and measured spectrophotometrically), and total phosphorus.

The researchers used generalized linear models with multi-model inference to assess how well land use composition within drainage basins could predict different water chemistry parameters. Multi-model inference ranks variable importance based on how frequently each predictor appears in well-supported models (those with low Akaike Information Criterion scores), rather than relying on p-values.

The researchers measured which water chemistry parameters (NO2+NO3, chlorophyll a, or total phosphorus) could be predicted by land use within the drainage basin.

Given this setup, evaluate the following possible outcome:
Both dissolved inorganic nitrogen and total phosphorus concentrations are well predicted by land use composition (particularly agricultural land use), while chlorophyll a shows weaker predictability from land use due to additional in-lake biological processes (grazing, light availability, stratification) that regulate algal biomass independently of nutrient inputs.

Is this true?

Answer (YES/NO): NO